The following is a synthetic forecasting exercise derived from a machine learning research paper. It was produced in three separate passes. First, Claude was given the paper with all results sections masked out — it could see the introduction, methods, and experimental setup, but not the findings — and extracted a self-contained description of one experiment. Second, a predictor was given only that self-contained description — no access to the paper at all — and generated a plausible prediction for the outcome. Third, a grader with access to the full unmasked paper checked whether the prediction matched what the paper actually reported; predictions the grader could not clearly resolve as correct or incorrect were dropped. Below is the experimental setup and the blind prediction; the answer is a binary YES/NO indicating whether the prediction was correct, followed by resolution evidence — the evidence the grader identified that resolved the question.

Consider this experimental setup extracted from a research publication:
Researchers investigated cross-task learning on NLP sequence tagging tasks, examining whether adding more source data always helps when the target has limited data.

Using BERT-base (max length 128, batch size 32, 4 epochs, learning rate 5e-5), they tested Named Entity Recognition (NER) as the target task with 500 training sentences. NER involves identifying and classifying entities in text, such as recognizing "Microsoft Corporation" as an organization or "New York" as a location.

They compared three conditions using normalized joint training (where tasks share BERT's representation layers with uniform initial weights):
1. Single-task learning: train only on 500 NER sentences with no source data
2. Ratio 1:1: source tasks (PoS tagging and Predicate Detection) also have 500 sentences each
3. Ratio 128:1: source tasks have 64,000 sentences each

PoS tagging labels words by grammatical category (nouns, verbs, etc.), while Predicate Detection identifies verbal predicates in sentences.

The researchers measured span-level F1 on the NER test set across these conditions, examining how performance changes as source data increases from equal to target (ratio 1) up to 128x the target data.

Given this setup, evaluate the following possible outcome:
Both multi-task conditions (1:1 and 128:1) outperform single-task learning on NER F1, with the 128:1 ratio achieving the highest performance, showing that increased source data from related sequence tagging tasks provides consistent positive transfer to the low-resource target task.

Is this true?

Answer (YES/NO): YES